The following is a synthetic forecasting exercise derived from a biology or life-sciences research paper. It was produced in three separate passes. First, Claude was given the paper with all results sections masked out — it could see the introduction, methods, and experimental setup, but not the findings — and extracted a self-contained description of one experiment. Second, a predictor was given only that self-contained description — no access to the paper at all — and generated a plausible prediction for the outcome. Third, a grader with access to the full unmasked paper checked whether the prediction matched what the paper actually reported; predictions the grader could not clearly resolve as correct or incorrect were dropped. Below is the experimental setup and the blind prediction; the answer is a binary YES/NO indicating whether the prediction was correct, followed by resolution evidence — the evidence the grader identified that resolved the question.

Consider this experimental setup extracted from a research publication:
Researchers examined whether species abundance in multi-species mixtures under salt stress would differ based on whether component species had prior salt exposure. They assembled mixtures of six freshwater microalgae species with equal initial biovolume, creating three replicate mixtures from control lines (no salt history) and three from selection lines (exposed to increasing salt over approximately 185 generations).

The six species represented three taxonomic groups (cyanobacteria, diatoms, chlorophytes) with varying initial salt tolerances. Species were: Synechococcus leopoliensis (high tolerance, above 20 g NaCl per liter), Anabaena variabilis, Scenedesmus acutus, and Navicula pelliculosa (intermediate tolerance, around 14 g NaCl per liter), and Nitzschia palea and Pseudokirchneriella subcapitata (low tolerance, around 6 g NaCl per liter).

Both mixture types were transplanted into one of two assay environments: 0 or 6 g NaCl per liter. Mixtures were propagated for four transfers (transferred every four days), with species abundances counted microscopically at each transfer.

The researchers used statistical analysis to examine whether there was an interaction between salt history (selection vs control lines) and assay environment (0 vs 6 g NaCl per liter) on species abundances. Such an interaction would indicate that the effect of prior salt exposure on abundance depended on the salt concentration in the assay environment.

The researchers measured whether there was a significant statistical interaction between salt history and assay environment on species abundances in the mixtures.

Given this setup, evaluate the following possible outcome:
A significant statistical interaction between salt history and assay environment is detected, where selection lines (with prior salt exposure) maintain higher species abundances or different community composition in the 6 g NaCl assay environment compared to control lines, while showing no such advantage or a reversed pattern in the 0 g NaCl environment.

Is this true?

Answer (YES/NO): YES